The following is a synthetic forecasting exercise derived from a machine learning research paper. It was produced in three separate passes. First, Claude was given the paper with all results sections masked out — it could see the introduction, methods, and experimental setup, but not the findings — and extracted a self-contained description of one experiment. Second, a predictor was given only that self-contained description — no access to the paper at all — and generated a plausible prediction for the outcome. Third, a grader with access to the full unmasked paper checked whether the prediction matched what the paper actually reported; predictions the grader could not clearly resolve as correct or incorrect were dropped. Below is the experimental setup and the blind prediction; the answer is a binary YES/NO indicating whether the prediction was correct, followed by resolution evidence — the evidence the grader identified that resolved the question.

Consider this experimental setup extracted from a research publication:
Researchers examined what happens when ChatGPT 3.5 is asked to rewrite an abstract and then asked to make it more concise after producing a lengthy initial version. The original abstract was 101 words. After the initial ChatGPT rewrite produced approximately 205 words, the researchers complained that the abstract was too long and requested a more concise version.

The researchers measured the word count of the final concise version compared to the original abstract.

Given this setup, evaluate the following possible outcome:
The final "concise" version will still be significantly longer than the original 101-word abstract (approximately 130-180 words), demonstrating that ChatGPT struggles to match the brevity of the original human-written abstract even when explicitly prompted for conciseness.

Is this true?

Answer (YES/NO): NO